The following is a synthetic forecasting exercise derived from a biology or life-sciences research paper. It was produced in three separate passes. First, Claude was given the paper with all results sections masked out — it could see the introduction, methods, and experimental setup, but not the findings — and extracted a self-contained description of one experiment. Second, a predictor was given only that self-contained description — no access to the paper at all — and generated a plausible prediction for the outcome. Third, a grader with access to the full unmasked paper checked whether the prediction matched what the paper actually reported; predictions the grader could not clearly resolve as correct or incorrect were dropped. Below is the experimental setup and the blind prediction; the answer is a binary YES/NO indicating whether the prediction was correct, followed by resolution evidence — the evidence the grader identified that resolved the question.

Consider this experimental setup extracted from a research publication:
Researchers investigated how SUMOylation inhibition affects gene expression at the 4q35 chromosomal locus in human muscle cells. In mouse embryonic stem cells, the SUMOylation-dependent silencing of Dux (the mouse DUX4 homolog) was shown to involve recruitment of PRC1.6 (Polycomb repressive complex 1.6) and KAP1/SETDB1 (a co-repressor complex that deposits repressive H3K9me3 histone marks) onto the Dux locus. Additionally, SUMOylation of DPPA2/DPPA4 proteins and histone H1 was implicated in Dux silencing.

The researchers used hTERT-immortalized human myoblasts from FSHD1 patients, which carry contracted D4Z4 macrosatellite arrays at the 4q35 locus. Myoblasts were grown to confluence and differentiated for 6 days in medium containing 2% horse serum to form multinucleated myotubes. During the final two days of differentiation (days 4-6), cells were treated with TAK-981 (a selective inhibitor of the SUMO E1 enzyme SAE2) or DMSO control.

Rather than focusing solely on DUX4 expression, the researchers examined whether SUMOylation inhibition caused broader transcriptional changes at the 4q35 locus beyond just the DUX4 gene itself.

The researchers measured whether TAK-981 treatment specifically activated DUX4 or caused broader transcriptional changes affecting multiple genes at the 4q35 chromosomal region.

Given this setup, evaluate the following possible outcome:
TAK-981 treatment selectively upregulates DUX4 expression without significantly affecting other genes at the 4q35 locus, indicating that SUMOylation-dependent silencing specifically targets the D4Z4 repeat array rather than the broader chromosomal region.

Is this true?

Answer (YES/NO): NO